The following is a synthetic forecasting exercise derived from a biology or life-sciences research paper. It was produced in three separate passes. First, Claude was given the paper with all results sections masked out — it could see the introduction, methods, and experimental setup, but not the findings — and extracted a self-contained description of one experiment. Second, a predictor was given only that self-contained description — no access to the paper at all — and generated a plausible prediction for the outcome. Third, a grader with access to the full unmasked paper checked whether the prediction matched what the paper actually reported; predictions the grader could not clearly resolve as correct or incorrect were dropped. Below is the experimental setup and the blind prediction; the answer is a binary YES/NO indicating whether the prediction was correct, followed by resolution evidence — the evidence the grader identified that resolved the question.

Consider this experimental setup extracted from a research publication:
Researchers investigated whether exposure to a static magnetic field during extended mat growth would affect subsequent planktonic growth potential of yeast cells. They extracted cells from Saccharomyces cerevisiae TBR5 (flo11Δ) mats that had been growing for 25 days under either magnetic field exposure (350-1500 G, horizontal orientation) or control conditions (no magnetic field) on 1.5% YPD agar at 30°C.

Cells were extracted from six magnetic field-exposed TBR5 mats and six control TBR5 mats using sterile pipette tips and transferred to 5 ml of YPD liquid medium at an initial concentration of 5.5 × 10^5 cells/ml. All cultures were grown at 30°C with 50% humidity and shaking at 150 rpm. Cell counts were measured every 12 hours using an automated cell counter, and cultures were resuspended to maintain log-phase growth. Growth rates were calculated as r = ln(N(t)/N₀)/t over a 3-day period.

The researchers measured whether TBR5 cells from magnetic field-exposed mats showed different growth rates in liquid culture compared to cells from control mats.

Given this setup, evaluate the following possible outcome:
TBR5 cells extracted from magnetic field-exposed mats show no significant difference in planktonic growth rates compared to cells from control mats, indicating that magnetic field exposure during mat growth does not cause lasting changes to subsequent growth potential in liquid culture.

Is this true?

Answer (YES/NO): NO